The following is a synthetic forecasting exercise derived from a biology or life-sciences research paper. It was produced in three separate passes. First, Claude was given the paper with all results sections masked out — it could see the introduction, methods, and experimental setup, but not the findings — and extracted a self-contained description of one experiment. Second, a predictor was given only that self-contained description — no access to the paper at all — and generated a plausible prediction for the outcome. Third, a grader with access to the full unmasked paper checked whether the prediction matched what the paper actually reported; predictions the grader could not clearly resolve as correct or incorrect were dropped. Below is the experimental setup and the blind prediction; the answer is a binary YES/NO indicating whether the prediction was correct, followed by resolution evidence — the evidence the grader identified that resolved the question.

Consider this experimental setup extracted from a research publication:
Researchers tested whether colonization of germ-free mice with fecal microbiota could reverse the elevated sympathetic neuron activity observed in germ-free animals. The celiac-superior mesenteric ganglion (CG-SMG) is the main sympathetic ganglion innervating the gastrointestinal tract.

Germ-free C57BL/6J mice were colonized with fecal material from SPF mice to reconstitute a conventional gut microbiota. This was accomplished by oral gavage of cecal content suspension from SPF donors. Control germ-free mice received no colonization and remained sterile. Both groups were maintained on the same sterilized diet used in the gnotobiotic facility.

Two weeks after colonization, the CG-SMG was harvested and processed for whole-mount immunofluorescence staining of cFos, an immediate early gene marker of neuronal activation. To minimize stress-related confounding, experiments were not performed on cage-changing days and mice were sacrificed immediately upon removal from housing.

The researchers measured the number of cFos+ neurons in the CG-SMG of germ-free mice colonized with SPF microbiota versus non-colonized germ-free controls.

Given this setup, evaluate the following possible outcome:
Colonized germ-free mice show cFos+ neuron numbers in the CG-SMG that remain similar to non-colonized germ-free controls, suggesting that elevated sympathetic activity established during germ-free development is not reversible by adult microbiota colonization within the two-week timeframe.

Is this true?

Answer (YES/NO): NO